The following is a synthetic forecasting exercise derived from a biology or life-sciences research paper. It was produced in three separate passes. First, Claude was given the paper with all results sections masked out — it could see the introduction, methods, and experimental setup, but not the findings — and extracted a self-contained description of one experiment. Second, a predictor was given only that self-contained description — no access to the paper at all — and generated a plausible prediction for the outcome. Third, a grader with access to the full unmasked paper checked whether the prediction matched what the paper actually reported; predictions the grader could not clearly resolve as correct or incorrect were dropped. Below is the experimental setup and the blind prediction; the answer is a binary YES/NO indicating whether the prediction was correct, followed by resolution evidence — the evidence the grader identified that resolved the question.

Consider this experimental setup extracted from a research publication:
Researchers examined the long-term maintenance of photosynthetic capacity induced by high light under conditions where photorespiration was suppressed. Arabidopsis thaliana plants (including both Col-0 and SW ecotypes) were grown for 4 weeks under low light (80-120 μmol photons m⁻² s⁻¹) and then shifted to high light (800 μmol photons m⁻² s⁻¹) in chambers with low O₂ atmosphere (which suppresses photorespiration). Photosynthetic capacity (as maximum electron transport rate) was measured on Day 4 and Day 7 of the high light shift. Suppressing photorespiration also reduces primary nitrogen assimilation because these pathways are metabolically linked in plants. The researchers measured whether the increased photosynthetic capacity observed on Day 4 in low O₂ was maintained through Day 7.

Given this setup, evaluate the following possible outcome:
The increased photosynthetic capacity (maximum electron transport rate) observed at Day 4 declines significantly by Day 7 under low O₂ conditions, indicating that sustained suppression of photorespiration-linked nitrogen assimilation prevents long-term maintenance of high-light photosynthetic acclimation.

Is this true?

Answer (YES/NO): YES